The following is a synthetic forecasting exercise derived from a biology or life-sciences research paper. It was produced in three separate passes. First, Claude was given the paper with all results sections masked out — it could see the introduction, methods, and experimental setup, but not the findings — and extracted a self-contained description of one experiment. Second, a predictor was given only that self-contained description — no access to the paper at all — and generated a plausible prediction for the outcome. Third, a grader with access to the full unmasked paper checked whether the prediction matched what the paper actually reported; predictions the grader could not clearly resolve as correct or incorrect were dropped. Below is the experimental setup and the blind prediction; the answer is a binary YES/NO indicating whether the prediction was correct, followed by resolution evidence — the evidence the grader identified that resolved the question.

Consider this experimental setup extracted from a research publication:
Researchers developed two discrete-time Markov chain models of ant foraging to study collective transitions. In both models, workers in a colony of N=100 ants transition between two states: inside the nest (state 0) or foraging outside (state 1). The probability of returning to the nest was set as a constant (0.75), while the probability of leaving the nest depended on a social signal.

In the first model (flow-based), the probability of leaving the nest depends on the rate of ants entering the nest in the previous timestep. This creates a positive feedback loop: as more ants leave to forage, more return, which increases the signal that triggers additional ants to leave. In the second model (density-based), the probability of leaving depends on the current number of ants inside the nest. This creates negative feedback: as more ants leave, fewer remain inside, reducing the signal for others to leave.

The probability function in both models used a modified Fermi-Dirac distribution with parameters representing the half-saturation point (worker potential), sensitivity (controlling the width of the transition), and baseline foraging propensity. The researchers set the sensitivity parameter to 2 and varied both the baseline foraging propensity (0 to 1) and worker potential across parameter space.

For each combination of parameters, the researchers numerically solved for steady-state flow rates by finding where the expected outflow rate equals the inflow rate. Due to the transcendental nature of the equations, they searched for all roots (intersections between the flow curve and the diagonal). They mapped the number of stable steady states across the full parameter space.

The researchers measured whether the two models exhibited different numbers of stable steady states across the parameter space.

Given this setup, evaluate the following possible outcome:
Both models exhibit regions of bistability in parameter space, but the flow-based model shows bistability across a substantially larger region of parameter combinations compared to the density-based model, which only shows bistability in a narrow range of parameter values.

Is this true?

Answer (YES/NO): NO